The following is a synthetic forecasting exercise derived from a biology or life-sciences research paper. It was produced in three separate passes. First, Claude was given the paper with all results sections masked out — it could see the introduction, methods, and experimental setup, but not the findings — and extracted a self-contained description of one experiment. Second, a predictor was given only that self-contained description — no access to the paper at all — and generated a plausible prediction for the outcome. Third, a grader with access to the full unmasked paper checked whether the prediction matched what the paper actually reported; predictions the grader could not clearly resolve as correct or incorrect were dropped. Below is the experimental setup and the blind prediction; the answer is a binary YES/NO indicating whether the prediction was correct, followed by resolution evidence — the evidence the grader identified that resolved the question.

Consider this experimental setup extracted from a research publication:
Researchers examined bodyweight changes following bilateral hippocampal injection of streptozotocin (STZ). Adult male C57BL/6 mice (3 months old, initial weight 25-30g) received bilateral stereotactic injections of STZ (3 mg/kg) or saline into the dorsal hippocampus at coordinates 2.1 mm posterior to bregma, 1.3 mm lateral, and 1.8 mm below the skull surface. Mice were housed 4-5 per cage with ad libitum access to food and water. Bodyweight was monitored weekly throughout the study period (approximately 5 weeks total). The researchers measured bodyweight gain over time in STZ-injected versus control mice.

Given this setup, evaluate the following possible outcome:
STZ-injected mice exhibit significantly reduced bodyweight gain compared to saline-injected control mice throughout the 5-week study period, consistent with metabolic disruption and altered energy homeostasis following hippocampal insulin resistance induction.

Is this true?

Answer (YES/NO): NO